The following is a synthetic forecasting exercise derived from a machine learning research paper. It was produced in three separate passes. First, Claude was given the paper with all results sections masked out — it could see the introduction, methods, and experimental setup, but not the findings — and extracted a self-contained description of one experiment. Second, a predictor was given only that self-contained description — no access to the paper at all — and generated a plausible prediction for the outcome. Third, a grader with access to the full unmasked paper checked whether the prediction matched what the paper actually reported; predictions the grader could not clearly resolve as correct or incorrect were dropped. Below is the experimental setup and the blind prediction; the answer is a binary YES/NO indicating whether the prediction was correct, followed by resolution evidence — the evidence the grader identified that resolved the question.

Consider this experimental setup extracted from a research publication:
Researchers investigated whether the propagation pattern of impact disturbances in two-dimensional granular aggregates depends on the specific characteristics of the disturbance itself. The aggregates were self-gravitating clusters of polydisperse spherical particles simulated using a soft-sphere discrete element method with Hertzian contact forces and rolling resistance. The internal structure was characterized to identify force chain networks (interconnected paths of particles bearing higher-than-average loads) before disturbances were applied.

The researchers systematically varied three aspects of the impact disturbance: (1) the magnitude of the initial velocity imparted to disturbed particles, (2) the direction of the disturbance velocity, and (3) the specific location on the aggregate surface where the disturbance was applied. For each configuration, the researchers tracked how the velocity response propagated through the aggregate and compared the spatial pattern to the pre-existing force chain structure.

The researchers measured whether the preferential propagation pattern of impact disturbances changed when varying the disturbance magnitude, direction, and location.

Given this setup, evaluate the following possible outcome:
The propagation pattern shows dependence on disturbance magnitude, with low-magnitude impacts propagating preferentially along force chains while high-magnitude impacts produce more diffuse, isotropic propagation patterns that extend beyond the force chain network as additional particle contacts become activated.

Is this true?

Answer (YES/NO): NO